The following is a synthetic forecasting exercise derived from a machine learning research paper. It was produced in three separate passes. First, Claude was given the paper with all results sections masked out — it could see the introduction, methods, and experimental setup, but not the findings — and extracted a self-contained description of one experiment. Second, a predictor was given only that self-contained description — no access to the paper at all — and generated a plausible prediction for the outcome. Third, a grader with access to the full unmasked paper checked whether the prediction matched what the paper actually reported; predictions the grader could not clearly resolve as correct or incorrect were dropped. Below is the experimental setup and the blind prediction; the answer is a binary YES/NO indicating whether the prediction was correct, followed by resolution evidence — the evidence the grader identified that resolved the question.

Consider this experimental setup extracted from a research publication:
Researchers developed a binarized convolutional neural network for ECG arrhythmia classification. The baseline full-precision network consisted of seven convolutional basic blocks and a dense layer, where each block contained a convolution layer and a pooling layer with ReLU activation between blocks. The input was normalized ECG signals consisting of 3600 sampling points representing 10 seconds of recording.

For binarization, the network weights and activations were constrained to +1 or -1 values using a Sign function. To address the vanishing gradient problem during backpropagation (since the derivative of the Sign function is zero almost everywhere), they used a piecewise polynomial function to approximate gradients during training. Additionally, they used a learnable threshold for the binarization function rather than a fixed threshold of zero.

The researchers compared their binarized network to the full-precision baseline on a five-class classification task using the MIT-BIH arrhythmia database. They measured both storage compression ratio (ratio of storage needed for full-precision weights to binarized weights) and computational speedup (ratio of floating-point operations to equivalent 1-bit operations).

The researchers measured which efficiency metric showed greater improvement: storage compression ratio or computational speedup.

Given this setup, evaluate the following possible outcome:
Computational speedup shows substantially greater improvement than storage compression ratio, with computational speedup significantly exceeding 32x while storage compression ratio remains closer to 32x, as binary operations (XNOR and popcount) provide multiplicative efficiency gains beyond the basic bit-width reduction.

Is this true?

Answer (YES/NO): NO